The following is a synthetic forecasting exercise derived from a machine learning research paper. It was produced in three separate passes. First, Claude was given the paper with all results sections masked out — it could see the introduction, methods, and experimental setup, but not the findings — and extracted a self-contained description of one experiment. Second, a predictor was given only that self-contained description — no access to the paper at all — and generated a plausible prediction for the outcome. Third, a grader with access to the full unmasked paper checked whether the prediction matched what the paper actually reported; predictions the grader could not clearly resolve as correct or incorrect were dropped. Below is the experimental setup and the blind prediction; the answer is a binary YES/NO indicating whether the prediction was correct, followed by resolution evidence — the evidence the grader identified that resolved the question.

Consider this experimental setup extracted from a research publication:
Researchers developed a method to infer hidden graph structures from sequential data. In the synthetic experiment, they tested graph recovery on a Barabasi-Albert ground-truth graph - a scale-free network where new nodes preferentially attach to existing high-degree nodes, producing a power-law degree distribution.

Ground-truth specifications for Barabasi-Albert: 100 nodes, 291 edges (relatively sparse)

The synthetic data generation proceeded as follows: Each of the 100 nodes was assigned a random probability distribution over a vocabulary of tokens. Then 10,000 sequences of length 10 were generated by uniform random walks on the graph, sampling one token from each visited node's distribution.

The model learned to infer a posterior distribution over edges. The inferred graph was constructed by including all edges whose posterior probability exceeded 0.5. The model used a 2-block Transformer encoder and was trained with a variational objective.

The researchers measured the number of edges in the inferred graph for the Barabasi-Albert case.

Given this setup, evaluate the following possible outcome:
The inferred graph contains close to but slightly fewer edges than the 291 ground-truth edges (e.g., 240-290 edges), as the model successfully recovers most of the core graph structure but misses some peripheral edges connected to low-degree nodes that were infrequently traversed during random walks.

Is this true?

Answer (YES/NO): NO